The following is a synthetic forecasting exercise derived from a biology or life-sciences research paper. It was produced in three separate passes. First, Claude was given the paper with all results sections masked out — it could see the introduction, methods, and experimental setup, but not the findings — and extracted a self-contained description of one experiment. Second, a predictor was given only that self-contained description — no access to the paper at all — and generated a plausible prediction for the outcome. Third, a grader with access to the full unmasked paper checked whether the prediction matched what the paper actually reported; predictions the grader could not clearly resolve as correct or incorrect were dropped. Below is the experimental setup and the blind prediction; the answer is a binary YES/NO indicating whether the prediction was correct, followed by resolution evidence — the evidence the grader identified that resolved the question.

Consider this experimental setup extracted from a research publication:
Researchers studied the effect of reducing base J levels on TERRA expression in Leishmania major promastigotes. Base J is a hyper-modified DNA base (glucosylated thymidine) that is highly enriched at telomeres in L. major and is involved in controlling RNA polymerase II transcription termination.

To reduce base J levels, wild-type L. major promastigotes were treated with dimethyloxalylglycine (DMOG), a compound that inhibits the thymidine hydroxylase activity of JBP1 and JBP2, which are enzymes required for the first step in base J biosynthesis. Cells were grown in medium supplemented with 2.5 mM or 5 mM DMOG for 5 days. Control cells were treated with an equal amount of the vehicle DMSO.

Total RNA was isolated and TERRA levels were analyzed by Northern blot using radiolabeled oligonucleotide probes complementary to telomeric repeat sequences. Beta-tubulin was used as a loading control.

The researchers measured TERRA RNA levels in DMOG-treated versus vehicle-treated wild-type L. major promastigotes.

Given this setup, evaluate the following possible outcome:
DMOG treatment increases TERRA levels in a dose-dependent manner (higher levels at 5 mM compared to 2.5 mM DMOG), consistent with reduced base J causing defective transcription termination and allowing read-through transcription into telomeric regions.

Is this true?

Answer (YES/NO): YES